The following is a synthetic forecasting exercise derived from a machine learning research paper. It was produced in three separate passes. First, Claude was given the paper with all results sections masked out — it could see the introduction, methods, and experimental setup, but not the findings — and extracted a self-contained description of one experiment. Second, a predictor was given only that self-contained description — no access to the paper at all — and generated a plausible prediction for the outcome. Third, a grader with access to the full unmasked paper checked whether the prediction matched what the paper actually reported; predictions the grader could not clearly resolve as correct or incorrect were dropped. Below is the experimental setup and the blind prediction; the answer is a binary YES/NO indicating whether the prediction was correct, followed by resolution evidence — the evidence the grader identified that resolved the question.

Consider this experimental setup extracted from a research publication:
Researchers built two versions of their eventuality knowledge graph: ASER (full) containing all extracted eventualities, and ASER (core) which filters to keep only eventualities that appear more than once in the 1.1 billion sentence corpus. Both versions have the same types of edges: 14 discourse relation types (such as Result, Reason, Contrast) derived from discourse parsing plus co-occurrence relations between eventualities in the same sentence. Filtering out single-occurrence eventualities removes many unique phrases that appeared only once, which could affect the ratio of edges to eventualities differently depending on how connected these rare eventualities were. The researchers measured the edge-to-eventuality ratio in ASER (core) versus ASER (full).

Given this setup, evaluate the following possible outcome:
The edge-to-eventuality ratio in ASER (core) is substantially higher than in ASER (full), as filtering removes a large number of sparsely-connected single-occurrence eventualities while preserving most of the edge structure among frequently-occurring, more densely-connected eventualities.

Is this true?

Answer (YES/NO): NO